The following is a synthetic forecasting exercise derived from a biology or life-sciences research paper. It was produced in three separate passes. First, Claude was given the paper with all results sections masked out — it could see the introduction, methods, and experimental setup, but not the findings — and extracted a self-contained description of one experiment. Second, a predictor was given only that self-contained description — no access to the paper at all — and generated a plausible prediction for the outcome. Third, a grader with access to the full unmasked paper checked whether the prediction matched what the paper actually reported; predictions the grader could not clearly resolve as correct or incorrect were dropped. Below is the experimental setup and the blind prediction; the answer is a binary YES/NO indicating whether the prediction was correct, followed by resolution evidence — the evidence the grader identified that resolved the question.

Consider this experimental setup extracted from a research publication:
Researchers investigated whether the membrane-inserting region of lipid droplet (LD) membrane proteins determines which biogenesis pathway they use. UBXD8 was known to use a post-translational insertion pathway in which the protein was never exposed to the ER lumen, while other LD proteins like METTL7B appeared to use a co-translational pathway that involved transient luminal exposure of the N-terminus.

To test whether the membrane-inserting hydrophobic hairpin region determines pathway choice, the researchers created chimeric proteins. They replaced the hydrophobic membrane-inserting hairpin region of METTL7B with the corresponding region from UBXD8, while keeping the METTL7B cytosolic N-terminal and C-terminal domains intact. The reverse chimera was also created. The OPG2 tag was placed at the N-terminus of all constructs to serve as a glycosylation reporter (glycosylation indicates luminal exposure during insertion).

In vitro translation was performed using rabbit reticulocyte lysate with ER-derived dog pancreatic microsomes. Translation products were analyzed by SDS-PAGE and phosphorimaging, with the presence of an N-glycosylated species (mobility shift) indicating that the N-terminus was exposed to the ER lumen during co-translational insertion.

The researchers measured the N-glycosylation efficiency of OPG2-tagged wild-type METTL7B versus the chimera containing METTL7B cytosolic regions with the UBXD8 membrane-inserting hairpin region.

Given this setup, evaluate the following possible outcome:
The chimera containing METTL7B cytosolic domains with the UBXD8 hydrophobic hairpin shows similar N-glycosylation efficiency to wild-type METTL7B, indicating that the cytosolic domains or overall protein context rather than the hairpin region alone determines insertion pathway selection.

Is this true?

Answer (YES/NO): NO